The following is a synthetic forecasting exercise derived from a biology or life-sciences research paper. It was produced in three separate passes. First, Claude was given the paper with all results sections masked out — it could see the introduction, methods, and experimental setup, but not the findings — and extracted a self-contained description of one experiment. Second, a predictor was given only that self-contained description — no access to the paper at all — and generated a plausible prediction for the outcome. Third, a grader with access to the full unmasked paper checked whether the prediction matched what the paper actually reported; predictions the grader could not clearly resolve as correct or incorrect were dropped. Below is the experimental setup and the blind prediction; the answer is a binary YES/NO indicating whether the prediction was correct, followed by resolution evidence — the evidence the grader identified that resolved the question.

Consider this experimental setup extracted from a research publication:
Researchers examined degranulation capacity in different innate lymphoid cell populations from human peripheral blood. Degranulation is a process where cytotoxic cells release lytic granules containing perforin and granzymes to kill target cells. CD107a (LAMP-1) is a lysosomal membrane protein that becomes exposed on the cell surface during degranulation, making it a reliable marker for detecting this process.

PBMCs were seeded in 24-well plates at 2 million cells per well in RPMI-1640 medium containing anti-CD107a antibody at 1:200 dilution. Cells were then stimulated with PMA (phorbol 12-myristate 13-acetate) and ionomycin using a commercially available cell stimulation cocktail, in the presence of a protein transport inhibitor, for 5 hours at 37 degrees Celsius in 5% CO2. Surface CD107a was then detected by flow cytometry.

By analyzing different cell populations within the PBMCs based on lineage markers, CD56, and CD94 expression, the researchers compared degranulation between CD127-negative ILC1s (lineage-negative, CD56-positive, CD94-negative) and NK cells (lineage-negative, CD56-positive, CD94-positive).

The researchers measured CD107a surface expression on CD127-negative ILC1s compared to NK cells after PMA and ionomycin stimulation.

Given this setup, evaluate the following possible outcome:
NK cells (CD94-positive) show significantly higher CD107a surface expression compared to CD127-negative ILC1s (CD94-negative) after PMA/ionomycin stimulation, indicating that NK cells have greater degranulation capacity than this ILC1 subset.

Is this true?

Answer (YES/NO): YES